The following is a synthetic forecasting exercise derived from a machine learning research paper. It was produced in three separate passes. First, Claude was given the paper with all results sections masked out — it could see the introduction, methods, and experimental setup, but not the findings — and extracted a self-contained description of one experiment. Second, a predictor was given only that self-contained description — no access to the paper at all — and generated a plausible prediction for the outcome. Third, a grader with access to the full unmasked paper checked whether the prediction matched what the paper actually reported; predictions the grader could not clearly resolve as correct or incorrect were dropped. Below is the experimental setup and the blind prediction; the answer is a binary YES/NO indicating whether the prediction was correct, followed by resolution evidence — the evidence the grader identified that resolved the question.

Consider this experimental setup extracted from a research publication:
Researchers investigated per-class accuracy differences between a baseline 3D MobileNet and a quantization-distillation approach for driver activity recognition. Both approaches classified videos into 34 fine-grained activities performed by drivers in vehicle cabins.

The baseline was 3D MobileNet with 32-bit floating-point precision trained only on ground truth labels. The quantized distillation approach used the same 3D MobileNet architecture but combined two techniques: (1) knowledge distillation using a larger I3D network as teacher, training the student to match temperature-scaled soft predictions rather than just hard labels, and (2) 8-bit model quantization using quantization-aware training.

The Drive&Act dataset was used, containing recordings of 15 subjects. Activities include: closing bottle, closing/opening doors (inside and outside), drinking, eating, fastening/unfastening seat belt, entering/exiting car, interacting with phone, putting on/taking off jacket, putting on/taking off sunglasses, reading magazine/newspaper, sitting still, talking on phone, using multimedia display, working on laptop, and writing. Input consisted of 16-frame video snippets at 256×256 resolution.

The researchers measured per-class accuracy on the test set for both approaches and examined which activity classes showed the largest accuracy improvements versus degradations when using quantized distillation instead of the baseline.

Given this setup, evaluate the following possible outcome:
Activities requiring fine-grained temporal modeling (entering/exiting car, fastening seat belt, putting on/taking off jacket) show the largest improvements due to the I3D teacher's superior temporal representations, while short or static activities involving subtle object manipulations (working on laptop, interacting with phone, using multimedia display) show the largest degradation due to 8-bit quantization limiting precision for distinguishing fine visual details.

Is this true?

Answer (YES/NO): NO